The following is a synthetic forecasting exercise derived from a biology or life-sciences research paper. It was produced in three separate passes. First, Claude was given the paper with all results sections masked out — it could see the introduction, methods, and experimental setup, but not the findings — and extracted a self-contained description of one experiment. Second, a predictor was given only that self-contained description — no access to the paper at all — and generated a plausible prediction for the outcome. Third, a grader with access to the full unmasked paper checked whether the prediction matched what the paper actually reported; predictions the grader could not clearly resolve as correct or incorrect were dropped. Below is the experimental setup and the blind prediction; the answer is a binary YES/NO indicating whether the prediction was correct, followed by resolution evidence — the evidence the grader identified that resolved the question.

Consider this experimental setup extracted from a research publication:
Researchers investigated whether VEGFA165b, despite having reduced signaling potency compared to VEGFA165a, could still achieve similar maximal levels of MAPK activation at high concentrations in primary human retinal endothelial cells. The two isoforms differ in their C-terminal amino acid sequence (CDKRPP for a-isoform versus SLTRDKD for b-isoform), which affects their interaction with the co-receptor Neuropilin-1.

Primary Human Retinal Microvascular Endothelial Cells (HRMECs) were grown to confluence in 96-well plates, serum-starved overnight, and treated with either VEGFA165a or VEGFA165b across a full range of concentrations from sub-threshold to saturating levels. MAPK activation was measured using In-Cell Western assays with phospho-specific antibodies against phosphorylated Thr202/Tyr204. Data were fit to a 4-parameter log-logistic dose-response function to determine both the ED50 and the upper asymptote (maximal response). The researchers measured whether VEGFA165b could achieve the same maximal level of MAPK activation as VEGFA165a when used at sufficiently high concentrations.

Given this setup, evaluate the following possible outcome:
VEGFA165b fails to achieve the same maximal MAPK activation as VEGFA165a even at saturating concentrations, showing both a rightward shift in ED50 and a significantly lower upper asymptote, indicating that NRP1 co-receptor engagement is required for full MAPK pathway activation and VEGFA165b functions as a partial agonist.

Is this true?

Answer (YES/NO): NO